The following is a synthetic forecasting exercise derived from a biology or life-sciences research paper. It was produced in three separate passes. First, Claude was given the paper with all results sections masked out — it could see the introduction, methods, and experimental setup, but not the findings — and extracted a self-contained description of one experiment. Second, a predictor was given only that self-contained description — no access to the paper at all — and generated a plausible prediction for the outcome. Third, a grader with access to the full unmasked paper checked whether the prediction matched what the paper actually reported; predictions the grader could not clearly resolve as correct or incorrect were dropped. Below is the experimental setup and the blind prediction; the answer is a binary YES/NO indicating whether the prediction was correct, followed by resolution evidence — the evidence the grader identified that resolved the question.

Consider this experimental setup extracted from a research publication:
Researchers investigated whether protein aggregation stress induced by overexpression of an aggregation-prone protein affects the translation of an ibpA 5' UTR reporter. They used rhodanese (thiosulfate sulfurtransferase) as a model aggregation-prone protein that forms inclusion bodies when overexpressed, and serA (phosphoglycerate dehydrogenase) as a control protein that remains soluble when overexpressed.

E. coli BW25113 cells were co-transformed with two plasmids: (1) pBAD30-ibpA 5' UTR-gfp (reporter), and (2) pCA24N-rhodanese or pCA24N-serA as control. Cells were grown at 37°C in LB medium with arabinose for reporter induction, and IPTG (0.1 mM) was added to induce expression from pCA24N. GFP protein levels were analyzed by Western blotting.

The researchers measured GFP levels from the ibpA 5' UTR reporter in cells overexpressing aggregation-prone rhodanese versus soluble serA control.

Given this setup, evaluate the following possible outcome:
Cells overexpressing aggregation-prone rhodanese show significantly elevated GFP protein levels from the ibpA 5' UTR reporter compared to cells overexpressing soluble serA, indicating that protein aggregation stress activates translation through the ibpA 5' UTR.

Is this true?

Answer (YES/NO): NO